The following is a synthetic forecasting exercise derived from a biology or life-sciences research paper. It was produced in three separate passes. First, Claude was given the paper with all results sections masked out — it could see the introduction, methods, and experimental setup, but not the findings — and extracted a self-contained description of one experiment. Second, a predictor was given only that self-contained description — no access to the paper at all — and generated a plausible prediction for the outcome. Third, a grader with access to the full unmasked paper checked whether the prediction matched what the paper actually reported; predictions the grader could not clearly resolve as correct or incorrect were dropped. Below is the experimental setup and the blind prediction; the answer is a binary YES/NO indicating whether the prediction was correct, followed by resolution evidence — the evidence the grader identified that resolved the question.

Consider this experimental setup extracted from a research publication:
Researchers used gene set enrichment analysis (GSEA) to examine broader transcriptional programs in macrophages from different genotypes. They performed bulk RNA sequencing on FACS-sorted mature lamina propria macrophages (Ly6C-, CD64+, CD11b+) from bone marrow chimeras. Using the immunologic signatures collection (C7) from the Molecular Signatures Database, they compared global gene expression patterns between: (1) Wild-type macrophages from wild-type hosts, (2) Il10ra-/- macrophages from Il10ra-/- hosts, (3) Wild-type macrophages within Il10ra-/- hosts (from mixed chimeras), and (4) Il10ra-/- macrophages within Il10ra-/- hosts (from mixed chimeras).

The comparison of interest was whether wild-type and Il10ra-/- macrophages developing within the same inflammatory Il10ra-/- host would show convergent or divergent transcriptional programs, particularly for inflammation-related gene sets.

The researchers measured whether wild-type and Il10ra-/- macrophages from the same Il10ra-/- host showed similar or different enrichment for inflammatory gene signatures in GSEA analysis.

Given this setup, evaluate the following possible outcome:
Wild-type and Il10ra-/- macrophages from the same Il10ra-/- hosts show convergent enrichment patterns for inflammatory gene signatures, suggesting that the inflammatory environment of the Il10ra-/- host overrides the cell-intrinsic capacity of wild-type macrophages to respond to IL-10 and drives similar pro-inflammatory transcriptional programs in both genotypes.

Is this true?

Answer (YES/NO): YES